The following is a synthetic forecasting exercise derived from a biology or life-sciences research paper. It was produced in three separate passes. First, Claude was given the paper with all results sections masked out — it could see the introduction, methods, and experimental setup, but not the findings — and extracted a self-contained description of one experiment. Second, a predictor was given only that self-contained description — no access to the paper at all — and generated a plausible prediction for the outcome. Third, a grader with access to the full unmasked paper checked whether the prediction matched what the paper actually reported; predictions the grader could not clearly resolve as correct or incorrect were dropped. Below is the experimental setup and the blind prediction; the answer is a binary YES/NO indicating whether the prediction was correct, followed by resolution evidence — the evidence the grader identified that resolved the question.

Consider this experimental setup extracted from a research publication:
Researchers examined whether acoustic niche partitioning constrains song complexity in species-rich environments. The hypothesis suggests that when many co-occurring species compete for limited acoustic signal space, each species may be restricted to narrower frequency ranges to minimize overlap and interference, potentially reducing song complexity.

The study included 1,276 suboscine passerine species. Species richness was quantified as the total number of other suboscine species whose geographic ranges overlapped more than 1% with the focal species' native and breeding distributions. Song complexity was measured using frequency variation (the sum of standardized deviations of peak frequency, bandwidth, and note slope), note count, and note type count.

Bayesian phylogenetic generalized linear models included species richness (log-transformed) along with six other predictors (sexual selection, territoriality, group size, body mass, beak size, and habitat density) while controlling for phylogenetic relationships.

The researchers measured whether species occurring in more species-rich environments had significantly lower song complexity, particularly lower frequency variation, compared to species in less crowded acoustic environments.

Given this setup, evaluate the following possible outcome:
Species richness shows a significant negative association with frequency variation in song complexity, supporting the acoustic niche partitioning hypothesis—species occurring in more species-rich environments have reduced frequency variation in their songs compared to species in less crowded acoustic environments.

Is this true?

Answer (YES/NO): YES